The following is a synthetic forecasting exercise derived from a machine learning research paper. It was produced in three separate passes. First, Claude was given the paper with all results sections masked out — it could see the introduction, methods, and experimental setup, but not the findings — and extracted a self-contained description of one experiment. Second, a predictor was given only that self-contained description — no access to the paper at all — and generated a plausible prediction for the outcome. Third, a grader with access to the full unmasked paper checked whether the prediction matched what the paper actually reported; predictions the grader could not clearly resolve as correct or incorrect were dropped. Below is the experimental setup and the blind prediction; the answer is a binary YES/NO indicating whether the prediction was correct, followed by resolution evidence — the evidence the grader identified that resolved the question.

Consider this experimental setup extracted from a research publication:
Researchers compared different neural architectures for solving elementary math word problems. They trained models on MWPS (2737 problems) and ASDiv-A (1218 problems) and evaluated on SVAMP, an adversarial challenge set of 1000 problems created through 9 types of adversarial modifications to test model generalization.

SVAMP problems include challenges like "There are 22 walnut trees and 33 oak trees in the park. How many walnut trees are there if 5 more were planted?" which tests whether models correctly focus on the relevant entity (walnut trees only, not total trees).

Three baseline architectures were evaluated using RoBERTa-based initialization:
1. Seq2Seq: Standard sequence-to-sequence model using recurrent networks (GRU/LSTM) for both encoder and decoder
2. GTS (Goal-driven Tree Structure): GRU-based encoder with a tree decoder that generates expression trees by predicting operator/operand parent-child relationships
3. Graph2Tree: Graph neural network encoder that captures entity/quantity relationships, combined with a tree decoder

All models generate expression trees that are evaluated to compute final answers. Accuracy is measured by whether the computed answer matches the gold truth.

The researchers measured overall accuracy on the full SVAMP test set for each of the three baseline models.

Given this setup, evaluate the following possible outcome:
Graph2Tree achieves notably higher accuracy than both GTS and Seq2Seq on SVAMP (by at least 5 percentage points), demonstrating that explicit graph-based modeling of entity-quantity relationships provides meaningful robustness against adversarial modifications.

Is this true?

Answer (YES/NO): NO